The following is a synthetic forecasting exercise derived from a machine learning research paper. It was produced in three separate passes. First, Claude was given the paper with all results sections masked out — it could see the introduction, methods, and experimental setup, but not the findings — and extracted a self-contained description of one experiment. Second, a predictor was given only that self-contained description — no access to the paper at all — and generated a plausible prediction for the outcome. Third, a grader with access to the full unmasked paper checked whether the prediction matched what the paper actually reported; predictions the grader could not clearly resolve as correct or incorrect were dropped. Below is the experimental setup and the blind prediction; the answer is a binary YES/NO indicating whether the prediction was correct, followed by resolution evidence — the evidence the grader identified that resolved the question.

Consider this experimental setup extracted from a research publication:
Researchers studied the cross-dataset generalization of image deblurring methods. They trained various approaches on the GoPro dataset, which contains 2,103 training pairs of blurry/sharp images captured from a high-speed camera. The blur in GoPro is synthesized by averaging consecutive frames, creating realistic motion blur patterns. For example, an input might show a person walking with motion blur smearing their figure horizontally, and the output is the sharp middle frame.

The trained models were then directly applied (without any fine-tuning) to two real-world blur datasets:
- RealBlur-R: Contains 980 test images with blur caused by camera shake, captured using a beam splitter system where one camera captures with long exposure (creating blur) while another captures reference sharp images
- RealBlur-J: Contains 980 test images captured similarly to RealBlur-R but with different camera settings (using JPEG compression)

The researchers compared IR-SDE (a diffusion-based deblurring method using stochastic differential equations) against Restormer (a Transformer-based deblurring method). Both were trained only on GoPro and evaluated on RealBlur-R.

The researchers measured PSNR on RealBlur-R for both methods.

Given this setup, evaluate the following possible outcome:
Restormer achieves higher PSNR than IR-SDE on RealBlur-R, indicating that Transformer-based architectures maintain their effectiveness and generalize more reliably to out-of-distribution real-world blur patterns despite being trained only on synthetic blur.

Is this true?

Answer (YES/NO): YES